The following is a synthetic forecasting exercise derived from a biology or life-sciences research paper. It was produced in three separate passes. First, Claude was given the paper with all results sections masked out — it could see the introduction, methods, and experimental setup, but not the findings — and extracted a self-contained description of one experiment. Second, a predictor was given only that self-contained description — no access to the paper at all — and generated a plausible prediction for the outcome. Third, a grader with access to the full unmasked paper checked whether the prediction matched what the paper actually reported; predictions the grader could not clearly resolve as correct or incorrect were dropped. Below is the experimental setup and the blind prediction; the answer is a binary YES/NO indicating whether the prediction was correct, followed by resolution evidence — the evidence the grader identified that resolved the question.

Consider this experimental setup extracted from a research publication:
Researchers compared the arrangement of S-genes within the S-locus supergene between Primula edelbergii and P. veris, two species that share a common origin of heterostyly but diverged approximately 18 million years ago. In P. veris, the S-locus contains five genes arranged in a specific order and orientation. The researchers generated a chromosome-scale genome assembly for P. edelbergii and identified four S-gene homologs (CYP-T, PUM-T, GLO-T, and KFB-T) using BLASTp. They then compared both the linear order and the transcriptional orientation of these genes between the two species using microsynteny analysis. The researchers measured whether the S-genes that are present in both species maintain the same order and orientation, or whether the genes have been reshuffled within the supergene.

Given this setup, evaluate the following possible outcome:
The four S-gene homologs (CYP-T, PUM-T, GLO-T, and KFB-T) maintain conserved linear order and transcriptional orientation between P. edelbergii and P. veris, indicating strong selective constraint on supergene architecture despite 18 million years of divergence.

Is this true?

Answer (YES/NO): NO